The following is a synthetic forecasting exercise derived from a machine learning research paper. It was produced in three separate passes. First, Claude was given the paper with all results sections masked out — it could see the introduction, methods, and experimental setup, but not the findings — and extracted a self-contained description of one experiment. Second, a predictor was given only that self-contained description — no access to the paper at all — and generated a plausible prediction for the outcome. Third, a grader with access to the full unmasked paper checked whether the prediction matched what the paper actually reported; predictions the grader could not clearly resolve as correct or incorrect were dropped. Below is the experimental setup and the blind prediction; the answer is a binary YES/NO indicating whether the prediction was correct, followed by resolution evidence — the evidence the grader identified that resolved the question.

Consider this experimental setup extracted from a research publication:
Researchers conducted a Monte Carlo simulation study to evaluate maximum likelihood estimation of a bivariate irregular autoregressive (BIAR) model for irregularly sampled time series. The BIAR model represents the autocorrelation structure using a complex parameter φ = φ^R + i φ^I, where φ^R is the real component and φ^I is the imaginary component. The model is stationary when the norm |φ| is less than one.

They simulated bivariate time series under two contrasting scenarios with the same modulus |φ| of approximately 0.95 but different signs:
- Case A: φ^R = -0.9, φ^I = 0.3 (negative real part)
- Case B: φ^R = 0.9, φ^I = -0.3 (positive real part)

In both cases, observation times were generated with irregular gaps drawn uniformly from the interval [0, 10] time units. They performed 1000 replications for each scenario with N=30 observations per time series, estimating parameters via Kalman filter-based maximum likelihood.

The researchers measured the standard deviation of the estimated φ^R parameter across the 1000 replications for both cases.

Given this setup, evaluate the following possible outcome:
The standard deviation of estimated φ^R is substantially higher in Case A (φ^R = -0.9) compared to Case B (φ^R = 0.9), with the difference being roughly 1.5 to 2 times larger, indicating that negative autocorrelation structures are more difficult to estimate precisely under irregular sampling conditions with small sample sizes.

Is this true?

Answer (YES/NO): YES